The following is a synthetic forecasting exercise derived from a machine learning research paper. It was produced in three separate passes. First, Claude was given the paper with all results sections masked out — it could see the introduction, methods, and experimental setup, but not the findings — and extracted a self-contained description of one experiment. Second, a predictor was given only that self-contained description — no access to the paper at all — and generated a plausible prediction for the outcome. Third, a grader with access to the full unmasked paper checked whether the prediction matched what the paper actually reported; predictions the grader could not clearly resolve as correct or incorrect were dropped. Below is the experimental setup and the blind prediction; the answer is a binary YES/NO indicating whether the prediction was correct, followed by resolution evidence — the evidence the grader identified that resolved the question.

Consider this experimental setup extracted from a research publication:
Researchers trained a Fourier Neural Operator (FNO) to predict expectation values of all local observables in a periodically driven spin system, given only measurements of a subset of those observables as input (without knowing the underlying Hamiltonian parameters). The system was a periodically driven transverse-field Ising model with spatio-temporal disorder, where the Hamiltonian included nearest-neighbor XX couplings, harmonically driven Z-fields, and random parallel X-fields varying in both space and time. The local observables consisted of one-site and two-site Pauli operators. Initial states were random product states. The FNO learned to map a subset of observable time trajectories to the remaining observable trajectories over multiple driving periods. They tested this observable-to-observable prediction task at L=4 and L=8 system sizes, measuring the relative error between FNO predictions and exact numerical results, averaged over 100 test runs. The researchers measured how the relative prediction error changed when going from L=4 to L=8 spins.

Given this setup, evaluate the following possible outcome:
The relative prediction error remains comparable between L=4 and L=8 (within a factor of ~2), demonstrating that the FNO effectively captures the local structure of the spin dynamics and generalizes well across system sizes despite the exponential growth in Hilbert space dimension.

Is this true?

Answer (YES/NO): YES